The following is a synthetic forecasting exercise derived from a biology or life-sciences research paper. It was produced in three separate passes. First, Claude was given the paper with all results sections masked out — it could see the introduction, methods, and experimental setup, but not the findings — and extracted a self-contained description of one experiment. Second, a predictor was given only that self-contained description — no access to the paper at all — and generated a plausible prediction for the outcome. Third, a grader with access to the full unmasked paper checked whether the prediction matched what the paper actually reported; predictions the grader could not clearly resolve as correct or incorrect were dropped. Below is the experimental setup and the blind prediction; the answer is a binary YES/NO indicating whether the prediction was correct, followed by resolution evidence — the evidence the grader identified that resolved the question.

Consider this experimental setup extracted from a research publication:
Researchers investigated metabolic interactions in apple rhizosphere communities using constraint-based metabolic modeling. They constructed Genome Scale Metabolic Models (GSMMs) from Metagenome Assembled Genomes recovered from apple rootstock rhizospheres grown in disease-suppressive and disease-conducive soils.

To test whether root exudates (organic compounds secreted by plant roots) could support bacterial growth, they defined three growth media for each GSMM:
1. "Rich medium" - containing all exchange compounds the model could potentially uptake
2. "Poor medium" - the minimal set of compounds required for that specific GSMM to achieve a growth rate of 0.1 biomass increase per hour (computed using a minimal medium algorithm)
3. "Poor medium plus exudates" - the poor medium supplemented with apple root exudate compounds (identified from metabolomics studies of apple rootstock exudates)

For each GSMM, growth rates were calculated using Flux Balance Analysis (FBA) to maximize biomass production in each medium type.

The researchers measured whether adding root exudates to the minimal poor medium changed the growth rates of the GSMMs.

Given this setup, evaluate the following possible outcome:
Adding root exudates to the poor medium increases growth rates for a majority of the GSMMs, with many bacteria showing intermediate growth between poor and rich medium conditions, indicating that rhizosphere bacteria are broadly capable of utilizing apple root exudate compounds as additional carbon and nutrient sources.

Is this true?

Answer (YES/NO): NO